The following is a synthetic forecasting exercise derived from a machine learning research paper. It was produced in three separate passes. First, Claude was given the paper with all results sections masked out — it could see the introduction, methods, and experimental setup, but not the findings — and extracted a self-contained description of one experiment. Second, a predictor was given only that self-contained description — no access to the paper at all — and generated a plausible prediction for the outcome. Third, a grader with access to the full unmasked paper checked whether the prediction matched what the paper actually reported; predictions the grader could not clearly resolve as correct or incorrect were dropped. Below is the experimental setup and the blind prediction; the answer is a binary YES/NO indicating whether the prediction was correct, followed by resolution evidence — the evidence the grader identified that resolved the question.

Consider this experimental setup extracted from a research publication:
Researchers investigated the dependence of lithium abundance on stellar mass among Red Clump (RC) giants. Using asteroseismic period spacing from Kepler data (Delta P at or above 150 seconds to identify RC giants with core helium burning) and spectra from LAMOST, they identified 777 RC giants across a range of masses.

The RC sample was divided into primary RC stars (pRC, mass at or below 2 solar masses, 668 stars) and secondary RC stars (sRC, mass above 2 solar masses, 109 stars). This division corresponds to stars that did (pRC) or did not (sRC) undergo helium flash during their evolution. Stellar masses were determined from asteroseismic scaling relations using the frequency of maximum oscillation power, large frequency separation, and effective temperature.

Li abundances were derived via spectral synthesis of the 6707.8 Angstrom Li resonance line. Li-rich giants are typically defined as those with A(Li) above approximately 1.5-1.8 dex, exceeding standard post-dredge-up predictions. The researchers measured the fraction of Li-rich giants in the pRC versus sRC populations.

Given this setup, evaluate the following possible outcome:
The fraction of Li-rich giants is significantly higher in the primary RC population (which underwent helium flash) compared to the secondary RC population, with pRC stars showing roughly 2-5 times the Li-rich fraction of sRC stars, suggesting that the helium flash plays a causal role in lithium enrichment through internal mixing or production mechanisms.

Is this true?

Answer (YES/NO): NO